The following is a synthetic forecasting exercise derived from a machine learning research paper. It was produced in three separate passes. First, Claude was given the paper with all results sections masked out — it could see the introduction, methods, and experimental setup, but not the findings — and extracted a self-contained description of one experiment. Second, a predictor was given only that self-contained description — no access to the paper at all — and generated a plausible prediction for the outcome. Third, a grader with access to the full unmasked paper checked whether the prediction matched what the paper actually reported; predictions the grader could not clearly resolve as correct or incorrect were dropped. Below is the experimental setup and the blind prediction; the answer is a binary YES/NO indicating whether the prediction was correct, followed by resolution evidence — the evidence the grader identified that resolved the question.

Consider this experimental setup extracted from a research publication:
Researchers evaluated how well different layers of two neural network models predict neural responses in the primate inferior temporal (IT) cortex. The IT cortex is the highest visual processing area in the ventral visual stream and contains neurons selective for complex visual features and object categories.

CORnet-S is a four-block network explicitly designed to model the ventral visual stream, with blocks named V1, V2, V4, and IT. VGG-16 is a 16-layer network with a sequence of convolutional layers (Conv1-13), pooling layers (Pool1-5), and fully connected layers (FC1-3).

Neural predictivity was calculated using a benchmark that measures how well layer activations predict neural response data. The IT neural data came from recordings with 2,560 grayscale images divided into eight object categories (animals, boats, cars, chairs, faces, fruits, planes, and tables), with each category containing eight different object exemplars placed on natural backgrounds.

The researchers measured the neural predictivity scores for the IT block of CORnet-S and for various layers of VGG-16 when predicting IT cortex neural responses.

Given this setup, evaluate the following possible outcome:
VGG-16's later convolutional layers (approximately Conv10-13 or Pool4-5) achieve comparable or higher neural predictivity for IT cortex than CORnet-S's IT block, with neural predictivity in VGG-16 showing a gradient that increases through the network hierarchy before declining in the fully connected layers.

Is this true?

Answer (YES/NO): NO